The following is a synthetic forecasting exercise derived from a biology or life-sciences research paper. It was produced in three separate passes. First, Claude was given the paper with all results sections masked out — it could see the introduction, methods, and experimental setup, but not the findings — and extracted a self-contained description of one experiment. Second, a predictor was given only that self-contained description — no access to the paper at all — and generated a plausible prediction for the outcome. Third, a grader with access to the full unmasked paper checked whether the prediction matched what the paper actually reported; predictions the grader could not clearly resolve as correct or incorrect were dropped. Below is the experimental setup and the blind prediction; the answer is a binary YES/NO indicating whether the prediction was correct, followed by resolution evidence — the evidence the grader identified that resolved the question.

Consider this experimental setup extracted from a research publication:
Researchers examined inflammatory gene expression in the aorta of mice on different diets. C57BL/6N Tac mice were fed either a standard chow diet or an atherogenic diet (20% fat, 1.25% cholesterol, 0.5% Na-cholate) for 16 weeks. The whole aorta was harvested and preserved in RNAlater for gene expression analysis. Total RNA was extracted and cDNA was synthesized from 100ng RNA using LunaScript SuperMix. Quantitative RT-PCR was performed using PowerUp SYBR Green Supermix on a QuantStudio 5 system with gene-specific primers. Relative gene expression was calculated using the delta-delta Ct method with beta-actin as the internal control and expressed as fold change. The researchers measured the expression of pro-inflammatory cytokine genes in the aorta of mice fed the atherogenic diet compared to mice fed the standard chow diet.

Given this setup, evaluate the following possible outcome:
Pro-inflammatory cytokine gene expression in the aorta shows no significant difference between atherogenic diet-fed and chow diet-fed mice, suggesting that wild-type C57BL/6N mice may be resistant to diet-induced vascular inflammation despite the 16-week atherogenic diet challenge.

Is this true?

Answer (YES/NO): NO